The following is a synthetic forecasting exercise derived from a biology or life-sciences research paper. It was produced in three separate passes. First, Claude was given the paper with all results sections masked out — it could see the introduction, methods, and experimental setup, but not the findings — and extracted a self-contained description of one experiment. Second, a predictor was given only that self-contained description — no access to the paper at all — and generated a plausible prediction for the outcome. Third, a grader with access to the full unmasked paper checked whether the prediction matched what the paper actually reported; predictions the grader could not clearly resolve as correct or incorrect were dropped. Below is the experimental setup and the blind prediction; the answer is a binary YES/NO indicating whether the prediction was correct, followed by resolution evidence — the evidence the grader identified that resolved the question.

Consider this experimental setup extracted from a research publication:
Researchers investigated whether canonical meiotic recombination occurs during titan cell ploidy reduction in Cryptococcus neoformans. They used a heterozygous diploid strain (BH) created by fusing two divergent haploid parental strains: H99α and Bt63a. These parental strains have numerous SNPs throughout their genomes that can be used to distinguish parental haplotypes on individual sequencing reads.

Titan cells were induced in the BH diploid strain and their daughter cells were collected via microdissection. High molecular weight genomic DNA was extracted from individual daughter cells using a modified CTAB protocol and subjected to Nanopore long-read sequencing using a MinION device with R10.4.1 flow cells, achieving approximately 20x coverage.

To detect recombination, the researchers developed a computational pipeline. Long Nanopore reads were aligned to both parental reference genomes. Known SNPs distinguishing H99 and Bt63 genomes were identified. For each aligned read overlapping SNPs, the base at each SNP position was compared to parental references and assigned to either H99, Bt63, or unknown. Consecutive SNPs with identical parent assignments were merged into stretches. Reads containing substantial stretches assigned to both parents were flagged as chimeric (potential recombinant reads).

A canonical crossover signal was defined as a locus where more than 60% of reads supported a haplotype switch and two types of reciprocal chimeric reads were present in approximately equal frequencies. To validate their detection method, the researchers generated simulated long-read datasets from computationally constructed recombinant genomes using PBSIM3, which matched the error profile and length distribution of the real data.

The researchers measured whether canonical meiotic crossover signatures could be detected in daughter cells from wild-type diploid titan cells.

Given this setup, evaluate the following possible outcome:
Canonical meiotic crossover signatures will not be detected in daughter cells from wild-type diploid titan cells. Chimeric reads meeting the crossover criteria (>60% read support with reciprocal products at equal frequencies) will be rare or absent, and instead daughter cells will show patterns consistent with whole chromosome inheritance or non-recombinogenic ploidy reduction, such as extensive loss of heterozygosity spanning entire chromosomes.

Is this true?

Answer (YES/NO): YES